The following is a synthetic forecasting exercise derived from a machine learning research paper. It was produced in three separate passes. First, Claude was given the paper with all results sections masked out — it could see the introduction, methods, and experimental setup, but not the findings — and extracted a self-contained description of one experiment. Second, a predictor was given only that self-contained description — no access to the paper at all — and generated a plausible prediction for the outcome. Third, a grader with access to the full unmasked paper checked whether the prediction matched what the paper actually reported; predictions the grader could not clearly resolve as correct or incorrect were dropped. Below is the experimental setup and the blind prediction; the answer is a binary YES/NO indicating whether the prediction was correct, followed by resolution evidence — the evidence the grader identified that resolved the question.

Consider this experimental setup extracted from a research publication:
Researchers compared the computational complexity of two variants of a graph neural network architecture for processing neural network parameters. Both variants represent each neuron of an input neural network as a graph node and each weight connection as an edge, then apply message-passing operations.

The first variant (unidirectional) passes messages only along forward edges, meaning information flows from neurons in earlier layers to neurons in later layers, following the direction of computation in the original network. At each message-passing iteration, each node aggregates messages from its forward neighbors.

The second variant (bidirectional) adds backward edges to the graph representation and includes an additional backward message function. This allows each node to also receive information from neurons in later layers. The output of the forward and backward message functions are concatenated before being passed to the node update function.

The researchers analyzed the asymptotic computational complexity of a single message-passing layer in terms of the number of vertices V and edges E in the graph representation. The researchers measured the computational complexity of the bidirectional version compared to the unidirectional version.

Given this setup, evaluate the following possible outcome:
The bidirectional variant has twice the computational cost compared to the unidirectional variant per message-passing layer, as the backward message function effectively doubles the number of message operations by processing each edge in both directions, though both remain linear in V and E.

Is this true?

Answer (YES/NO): NO